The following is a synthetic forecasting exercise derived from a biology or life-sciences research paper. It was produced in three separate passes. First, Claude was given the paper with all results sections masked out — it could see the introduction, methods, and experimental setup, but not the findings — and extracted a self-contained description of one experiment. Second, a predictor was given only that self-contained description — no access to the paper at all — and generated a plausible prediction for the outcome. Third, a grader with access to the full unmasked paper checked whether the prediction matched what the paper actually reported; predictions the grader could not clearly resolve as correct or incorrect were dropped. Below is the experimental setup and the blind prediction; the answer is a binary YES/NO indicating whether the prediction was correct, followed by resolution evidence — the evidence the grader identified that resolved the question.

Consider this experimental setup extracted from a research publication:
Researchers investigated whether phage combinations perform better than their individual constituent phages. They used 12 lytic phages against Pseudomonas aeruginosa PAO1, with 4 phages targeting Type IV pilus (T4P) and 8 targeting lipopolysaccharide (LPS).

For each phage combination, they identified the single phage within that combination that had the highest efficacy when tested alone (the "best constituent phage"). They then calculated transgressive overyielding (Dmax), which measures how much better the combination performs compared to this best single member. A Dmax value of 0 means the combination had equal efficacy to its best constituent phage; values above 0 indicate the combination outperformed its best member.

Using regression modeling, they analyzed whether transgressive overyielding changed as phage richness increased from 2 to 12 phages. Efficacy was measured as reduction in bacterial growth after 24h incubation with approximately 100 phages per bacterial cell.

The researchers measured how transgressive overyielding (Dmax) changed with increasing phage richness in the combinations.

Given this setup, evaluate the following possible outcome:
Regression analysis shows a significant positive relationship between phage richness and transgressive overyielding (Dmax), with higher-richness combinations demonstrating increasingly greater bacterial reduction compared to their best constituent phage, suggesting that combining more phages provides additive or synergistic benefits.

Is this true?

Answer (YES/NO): NO